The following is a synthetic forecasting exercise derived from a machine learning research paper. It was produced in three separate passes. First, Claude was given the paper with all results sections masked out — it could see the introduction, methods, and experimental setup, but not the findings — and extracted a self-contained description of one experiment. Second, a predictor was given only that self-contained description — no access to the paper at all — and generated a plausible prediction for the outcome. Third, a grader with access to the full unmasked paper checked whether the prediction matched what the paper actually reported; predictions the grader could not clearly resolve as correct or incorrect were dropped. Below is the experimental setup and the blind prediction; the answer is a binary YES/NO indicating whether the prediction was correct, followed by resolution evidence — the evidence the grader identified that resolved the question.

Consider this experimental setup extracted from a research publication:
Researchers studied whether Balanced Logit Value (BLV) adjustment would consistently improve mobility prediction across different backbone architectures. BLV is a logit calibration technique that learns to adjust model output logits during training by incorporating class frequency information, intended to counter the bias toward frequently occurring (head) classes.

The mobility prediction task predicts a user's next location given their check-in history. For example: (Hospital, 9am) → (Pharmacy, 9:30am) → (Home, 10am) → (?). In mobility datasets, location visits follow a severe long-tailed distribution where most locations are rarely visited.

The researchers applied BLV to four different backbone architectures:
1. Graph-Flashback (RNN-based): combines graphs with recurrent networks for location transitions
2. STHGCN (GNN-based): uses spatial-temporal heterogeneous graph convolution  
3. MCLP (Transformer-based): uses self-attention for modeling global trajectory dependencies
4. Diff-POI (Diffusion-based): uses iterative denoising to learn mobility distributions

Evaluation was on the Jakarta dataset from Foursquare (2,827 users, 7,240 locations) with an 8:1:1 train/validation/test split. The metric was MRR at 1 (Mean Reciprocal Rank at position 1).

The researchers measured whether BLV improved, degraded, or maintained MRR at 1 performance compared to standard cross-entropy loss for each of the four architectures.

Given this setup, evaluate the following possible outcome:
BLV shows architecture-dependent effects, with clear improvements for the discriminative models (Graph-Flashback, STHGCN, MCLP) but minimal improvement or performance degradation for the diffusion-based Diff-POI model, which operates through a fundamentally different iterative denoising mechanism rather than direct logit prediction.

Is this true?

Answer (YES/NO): NO